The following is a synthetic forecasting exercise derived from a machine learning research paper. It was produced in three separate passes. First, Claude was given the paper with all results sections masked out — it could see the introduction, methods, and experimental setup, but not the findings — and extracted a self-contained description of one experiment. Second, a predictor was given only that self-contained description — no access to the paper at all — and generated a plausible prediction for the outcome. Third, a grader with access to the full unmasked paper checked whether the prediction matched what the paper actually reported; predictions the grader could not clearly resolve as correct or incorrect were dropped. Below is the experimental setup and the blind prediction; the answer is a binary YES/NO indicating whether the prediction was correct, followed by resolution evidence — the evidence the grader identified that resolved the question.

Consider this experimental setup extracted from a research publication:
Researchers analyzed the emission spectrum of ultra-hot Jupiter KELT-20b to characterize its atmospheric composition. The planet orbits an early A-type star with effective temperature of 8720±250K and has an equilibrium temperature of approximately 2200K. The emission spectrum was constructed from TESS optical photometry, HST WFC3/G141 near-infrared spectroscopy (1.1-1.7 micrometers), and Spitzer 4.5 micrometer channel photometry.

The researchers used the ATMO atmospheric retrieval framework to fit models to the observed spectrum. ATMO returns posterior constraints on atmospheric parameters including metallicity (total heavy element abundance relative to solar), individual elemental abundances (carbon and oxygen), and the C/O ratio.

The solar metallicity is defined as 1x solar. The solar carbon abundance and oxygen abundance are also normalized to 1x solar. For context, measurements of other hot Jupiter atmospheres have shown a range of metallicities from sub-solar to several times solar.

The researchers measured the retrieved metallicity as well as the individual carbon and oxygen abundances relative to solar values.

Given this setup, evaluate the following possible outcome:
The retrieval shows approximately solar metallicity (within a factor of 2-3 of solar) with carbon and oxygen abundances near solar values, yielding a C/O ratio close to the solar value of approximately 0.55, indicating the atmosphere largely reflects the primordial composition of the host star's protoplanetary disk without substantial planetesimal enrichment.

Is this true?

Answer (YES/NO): NO